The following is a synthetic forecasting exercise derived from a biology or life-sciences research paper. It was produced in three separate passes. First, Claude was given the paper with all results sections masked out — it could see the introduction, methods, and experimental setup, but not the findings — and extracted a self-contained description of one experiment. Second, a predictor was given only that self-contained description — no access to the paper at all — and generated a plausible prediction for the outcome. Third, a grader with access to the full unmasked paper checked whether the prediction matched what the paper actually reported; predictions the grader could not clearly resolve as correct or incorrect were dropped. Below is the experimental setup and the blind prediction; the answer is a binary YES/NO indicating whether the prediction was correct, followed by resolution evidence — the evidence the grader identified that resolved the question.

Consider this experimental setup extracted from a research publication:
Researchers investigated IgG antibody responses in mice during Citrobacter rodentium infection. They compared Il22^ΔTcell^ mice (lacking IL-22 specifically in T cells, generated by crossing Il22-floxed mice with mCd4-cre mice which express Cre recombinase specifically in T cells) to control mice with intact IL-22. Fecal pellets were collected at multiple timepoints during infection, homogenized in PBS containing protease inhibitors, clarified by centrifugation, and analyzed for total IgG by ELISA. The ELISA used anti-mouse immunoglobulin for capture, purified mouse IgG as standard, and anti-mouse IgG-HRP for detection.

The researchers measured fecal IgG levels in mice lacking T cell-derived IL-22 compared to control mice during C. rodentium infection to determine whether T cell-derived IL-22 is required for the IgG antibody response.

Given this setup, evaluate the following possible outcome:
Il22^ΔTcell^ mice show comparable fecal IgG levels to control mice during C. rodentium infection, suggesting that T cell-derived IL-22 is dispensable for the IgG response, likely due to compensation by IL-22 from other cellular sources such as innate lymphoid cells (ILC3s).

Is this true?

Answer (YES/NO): NO